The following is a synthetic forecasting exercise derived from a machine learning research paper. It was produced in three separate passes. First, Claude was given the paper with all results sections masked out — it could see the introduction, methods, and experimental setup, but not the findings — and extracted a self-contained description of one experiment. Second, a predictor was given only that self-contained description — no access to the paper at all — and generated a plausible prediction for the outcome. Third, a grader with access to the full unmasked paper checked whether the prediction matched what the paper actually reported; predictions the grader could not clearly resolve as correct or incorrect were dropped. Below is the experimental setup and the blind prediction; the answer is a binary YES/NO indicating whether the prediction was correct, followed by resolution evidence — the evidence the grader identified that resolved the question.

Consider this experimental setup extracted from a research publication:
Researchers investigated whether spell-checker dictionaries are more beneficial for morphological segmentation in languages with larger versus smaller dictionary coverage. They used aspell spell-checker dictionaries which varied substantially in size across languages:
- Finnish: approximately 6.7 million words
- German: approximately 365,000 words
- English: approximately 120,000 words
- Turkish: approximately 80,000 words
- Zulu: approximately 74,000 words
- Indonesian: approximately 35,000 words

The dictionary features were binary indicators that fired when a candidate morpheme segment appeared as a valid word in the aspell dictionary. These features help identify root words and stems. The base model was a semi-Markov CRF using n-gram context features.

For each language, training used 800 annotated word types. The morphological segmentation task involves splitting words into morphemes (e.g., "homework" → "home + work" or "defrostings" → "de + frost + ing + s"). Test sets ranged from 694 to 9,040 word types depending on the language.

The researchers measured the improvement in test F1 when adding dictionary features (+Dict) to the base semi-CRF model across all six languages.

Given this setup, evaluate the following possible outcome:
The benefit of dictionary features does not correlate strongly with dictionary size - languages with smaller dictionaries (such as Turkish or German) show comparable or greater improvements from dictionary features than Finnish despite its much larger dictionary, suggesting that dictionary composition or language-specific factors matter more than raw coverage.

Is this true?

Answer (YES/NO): NO